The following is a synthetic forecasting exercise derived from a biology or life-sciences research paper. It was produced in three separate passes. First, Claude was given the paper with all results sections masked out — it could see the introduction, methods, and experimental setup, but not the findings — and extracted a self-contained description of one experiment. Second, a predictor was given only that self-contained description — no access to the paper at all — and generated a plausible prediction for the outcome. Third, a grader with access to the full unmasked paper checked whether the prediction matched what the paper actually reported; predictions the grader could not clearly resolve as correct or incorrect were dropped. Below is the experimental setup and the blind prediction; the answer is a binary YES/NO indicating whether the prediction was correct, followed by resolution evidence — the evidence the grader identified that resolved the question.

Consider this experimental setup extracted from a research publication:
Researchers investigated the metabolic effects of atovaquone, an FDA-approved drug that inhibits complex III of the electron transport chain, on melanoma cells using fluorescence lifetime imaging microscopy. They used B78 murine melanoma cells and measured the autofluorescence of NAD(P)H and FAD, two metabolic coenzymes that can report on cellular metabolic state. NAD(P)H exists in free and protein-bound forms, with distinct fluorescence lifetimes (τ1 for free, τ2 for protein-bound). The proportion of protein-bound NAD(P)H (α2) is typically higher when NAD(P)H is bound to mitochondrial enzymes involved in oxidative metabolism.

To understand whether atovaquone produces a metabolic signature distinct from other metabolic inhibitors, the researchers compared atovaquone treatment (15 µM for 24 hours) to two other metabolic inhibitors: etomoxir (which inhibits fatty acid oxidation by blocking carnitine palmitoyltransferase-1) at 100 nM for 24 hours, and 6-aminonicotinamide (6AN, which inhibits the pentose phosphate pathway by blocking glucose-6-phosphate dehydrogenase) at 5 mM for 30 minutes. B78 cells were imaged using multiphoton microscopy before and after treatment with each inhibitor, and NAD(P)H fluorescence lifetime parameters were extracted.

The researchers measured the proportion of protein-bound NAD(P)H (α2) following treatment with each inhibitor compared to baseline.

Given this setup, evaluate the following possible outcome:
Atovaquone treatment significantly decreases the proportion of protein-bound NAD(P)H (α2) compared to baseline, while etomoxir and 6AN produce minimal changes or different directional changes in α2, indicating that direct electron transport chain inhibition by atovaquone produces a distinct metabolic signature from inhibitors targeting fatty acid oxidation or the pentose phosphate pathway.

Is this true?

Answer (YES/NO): NO